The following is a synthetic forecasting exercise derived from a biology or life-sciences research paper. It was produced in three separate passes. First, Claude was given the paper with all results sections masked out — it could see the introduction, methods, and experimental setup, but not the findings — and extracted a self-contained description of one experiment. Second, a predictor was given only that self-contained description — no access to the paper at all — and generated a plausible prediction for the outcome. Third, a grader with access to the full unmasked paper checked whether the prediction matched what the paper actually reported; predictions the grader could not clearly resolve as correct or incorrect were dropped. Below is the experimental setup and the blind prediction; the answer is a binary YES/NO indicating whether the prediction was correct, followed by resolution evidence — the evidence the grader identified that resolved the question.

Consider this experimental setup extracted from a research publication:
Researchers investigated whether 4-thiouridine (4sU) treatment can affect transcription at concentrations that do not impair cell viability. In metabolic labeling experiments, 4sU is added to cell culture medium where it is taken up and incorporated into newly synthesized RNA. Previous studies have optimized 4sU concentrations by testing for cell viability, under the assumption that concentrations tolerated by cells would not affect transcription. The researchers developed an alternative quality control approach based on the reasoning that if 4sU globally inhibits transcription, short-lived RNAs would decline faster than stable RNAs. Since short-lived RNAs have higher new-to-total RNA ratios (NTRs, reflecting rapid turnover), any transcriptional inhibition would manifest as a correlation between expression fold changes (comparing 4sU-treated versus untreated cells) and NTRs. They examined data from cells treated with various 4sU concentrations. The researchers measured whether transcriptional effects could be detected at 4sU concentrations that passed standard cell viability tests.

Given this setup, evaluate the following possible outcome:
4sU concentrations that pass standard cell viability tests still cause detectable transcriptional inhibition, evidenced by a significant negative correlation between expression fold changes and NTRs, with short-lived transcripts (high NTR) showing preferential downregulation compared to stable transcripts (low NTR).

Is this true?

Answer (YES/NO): YES